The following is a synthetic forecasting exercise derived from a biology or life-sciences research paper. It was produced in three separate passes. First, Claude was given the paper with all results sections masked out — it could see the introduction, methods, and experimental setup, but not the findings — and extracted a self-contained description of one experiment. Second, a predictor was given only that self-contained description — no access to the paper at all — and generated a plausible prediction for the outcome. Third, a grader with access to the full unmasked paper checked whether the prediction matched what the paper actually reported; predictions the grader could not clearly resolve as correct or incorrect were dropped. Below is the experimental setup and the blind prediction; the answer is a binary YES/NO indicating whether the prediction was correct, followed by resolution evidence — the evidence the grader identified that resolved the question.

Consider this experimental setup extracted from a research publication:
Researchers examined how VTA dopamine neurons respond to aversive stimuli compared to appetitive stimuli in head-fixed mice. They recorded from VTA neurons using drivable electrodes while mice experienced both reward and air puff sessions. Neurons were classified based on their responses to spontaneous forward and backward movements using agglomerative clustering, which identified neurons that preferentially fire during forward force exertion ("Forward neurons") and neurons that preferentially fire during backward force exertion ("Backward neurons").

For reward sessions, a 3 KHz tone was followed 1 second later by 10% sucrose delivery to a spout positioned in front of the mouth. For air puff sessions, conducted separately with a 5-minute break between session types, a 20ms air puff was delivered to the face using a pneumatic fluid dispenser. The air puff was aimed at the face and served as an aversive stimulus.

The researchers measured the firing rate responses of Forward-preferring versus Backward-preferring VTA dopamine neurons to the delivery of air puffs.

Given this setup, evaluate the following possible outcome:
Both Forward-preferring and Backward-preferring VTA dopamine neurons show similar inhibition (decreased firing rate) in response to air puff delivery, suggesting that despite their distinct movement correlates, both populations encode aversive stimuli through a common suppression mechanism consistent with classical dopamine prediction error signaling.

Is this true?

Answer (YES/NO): NO